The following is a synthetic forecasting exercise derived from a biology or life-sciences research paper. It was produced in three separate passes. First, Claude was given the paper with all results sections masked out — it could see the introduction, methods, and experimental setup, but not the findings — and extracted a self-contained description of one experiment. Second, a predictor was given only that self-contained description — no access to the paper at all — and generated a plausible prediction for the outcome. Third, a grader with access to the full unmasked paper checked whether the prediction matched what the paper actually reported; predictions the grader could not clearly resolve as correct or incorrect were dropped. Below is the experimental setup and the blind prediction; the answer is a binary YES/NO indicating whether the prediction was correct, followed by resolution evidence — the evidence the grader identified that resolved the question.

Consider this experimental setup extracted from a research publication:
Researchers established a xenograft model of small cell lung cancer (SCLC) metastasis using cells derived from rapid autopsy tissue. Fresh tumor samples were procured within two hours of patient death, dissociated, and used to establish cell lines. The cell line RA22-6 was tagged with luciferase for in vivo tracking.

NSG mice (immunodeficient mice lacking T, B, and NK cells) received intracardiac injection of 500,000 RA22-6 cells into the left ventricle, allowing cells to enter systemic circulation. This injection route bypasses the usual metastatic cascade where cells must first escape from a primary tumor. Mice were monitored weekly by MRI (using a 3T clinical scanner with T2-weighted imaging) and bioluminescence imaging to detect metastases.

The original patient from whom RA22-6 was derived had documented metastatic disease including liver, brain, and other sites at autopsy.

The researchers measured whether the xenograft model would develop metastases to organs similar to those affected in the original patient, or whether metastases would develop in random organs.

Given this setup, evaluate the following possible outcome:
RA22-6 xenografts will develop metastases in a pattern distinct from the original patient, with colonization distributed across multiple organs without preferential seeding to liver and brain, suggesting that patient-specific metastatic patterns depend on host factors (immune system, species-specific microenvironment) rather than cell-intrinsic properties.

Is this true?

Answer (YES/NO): NO